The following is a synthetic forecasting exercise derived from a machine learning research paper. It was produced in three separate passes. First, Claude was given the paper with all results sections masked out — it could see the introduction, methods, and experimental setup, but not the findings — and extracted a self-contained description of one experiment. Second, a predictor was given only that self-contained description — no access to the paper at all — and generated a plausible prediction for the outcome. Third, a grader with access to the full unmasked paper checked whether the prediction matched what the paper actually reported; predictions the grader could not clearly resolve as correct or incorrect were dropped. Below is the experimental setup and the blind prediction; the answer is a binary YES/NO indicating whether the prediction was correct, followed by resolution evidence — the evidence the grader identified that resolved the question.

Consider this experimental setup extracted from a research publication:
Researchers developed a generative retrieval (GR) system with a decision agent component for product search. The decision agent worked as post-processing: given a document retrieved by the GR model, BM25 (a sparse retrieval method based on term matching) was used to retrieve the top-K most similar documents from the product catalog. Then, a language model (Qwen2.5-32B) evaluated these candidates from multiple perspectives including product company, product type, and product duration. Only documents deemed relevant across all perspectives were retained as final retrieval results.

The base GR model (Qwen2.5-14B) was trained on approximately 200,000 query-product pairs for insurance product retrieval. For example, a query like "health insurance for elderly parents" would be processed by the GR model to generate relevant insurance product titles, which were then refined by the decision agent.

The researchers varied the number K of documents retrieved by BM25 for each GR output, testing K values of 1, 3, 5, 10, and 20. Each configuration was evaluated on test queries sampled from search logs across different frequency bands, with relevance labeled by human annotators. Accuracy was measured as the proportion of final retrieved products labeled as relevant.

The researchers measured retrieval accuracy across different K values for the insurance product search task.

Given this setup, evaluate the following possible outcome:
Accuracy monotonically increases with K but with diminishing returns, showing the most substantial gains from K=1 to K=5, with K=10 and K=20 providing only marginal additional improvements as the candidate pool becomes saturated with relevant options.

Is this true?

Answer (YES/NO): NO